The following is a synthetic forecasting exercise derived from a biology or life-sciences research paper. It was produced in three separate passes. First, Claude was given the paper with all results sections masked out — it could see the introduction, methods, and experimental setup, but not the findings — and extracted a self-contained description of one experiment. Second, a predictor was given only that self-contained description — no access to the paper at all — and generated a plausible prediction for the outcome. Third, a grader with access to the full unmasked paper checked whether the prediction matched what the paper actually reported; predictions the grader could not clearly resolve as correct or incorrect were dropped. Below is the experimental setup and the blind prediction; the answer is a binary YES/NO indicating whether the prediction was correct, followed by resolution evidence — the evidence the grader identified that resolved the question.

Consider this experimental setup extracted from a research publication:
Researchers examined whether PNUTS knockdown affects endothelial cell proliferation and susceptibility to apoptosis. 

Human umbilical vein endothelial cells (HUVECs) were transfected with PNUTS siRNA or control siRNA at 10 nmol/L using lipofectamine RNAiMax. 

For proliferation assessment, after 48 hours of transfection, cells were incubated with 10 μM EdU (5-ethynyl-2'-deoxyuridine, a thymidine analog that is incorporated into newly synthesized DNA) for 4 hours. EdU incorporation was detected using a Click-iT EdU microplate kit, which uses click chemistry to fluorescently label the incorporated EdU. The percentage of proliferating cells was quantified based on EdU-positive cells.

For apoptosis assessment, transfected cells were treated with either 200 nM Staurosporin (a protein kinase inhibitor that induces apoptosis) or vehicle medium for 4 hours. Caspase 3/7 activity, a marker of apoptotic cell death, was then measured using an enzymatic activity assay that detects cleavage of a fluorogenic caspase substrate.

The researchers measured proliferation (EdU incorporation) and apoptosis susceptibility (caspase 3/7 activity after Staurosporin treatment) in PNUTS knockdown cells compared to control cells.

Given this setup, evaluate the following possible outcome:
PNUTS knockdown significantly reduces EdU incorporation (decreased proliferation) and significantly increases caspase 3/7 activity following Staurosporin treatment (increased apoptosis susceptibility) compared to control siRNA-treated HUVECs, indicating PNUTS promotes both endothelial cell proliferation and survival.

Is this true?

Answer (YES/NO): YES